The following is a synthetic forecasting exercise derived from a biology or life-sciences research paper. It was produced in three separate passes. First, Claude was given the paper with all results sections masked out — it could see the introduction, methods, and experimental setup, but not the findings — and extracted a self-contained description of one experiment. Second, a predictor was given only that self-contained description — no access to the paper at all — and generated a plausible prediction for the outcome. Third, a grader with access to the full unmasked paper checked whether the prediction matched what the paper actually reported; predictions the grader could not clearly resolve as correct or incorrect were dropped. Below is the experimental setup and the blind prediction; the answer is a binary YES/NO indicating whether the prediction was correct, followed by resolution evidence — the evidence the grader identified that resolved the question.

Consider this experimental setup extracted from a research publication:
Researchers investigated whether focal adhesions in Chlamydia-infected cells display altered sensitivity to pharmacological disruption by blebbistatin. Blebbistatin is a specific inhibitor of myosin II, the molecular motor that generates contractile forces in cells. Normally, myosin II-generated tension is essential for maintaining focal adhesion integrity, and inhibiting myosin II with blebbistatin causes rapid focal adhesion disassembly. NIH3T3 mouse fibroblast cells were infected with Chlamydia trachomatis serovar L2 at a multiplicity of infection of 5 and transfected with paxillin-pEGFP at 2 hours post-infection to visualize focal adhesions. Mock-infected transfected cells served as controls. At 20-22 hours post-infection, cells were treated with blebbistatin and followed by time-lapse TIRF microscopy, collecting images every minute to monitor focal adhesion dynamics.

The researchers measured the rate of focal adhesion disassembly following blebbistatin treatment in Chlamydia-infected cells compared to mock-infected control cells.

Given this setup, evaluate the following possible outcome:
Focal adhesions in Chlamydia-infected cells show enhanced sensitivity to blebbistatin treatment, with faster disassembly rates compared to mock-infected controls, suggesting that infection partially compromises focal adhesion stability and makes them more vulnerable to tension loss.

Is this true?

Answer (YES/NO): NO